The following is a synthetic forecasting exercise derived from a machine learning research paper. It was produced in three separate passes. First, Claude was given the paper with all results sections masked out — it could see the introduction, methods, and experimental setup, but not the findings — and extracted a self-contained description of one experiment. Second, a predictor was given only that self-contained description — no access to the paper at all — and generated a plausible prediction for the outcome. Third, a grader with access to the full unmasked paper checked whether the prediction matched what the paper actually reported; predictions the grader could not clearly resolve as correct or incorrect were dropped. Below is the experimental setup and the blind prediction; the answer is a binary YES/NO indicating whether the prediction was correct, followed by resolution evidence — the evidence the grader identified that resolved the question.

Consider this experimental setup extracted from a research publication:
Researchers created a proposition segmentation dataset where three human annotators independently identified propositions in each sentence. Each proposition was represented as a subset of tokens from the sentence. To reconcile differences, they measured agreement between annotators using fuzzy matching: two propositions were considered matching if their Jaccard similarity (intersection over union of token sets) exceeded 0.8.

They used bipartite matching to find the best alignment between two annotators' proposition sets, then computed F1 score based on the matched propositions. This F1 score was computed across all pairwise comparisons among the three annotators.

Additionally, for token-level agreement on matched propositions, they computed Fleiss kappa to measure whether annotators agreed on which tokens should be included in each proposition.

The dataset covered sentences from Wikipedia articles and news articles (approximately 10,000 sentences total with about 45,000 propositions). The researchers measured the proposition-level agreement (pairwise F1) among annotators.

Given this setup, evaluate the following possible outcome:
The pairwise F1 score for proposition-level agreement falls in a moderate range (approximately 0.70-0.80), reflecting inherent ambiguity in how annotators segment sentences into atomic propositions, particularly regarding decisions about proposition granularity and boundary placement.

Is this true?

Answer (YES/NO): NO